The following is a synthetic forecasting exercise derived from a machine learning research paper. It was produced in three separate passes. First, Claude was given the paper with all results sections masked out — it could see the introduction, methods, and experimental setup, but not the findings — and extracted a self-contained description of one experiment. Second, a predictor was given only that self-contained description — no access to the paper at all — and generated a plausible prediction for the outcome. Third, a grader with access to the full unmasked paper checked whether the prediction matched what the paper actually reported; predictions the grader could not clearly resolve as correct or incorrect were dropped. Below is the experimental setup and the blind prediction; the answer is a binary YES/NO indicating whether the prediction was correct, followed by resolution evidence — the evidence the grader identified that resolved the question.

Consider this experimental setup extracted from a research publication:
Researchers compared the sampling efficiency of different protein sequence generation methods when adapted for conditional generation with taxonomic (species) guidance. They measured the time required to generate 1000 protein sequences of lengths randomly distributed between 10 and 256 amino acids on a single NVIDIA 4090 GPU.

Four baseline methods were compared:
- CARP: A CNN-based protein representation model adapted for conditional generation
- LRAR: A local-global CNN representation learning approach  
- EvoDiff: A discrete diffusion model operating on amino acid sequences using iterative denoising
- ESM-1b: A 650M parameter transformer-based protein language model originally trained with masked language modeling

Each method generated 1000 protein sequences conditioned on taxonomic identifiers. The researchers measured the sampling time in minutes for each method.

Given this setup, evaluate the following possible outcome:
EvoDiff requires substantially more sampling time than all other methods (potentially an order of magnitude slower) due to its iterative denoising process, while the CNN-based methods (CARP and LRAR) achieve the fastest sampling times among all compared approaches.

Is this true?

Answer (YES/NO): NO